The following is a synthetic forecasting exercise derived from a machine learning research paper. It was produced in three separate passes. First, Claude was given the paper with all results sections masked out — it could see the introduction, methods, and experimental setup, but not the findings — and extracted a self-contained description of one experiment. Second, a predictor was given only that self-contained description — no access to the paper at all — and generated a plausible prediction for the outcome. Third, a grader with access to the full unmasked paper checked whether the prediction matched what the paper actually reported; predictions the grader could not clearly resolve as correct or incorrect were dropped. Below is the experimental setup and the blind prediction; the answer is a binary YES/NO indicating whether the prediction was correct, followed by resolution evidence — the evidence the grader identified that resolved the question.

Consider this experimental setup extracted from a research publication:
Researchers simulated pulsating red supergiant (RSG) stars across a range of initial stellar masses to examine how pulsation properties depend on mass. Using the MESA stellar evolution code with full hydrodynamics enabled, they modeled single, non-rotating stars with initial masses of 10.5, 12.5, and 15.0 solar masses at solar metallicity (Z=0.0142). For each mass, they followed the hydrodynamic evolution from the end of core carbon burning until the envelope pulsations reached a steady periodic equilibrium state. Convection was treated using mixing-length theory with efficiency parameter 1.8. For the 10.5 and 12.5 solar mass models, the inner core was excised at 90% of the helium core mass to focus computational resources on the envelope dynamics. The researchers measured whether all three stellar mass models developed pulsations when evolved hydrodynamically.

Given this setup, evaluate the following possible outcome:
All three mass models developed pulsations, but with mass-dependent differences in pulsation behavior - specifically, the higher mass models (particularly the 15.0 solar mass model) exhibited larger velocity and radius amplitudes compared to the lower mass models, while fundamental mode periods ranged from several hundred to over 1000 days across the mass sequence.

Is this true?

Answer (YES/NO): NO